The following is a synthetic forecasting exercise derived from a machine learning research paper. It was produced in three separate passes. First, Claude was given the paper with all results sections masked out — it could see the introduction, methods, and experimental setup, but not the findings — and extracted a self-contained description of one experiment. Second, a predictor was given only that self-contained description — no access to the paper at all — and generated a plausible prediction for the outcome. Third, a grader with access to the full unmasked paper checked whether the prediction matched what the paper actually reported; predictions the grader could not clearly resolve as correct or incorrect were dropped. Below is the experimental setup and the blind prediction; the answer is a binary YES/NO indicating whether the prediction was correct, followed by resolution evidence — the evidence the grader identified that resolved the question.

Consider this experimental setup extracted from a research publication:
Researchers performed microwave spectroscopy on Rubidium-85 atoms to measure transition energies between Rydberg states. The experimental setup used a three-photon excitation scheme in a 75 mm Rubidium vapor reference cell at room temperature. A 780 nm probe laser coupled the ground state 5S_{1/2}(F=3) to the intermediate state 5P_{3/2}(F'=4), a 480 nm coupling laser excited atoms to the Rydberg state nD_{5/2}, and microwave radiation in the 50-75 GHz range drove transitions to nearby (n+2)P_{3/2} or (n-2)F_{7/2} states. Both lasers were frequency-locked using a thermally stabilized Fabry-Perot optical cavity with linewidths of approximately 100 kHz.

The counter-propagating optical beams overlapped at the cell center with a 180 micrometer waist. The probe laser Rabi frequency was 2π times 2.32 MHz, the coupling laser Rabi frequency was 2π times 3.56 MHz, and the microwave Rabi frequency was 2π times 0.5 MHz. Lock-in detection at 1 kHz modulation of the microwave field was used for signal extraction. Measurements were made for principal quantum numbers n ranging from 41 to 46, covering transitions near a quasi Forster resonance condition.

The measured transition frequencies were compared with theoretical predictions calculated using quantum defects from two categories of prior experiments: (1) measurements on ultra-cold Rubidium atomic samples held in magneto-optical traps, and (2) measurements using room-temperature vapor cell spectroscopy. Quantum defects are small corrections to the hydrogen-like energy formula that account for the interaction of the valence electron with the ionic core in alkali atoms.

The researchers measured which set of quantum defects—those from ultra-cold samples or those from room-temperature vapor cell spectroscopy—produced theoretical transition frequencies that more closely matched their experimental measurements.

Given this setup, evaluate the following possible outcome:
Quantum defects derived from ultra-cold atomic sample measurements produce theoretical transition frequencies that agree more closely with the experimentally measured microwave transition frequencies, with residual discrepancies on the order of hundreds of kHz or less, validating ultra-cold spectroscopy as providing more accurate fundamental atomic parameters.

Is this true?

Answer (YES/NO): NO